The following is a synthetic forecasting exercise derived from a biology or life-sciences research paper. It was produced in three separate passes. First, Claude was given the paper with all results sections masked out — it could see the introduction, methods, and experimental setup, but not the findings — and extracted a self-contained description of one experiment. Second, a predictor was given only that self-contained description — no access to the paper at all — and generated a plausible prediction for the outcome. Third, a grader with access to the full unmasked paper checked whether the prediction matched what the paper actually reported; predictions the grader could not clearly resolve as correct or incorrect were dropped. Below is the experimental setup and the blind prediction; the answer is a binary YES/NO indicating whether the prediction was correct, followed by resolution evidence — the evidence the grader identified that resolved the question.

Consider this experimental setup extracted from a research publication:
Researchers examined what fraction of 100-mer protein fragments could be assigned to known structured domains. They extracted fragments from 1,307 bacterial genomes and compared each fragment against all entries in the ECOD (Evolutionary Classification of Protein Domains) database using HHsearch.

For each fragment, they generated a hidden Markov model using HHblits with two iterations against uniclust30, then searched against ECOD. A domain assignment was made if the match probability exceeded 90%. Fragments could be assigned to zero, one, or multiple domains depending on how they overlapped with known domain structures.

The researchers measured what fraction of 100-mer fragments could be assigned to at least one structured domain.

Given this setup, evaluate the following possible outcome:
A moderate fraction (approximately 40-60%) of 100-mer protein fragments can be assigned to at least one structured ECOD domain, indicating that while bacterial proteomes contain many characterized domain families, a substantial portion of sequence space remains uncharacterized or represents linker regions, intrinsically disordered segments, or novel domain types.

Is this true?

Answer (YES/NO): NO